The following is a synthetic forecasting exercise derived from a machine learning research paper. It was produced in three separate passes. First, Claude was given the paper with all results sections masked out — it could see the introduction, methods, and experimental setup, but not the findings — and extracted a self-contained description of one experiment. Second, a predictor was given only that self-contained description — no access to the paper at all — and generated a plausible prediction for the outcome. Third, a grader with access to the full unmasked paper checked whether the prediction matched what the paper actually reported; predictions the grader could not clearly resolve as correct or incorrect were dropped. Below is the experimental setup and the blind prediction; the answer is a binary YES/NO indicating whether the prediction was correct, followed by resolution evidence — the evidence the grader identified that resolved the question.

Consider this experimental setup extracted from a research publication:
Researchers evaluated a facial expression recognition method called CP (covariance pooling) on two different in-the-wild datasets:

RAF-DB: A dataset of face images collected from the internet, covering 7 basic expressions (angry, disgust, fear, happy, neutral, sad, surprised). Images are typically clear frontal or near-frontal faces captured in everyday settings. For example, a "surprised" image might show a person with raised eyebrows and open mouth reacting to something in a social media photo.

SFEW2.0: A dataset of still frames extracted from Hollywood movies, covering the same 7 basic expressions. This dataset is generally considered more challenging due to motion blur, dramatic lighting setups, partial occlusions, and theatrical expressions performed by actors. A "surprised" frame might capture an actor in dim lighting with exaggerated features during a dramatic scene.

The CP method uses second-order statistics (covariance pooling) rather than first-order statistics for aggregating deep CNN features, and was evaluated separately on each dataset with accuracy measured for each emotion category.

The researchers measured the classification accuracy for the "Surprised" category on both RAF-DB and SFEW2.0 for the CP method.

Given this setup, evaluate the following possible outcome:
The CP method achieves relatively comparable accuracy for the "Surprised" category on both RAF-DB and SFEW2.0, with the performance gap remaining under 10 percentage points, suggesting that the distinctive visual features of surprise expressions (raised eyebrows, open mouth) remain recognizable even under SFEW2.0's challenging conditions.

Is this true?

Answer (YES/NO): NO